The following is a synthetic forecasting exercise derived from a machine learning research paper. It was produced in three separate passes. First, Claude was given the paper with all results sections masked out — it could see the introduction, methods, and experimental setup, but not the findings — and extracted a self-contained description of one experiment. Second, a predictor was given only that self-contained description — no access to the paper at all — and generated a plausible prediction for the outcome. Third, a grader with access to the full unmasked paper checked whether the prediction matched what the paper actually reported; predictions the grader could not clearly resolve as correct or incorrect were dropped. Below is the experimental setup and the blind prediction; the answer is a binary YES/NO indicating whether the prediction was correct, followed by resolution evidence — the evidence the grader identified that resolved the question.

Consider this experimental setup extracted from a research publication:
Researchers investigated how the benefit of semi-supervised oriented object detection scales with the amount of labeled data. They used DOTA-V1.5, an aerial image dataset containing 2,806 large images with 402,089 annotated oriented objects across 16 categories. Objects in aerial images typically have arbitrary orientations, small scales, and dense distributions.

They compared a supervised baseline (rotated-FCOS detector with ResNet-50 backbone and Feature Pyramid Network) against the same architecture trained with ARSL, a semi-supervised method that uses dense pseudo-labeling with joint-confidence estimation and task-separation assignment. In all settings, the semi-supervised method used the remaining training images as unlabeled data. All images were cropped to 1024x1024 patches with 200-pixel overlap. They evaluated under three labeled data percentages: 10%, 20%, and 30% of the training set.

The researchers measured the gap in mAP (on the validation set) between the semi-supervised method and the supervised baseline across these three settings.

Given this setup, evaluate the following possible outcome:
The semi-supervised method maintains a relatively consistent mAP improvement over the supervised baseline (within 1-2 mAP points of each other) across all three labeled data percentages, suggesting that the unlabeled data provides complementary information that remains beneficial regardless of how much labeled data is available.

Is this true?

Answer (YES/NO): YES